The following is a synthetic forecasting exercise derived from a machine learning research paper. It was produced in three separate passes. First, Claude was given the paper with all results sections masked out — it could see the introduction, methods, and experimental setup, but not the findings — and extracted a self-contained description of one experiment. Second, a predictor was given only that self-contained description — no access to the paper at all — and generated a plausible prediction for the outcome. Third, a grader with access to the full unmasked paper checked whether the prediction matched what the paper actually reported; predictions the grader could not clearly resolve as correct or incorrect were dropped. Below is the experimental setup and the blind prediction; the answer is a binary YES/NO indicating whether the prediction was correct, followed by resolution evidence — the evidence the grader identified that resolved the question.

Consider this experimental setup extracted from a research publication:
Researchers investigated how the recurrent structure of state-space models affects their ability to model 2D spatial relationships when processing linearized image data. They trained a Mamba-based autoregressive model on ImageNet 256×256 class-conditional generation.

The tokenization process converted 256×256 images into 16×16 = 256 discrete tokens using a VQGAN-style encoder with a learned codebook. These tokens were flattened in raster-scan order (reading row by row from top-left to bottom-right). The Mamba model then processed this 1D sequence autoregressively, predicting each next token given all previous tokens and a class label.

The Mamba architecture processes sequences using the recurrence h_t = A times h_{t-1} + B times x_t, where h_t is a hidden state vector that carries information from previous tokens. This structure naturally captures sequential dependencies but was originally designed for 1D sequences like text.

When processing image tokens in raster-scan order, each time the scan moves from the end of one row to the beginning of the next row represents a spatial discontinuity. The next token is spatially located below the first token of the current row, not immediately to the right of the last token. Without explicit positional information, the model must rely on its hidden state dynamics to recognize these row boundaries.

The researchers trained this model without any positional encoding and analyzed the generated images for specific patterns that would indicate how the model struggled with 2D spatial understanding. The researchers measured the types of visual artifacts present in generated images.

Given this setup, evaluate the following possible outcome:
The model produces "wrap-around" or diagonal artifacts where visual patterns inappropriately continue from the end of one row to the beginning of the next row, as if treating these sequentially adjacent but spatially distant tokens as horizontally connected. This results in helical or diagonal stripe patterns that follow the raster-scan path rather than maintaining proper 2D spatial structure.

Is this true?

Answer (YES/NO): NO